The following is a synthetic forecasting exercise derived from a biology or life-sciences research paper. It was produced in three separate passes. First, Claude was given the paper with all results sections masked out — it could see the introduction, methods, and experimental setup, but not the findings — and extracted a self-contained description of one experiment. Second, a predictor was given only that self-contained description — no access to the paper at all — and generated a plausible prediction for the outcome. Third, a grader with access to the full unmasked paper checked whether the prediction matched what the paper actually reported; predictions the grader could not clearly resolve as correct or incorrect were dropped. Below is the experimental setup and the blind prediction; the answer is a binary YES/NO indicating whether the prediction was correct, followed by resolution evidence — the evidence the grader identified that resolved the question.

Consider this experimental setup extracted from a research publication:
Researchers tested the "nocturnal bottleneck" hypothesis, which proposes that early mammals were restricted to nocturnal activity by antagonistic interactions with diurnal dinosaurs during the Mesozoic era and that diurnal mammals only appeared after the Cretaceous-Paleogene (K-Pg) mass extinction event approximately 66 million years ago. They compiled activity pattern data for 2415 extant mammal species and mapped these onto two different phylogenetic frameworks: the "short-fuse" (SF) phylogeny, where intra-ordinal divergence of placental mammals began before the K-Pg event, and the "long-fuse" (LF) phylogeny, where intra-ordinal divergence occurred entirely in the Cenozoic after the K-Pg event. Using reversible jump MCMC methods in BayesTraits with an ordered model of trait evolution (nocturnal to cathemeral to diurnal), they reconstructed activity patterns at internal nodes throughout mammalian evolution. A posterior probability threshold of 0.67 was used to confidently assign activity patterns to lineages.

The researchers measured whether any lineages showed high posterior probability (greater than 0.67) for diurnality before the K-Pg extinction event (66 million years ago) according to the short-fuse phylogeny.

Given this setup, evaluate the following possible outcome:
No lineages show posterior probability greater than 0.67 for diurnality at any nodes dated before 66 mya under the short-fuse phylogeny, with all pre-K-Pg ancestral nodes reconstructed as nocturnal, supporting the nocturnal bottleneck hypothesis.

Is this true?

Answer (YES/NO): NO